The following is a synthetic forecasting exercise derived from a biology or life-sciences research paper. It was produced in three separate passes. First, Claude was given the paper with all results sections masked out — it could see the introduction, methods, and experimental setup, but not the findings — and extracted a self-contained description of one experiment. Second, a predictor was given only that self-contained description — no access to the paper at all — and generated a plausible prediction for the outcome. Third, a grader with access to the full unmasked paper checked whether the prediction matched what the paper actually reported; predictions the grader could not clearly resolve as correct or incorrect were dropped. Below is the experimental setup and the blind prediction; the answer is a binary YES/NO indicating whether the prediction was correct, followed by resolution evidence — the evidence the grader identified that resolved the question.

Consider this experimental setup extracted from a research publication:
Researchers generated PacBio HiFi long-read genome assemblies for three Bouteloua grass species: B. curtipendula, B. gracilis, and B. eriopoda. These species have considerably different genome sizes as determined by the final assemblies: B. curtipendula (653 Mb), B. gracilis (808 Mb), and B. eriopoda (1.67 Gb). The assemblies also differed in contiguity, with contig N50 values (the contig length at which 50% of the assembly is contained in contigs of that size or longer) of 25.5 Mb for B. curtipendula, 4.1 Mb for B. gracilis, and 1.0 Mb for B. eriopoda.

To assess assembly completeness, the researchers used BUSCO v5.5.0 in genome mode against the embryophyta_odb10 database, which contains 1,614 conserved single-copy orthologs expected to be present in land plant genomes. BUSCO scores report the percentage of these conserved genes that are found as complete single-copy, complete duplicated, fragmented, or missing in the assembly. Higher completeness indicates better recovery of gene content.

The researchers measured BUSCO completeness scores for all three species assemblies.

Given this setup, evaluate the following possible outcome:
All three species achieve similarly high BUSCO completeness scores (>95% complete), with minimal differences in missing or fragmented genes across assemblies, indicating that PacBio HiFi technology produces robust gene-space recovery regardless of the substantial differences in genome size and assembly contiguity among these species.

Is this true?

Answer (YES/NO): YES